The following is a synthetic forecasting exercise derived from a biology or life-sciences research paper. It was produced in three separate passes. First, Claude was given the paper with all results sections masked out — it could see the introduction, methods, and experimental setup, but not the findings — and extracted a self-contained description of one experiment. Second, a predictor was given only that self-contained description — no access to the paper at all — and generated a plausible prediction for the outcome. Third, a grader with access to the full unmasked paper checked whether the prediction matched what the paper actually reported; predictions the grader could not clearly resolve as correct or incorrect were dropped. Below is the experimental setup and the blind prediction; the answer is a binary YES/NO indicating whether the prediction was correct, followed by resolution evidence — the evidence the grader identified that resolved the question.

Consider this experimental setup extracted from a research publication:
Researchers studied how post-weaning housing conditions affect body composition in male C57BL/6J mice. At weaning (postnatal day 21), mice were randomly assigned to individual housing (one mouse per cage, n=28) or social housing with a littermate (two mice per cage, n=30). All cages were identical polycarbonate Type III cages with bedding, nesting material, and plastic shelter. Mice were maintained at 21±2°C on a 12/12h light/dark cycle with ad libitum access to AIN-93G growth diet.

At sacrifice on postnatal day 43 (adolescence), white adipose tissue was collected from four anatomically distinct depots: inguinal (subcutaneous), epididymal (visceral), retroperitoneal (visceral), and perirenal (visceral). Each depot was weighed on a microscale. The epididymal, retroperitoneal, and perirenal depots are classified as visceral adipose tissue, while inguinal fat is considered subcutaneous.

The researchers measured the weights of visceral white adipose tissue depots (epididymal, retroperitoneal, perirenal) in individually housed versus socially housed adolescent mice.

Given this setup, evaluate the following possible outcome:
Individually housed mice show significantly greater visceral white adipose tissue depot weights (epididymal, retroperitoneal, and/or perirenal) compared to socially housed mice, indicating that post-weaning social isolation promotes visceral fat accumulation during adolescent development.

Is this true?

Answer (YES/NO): YES